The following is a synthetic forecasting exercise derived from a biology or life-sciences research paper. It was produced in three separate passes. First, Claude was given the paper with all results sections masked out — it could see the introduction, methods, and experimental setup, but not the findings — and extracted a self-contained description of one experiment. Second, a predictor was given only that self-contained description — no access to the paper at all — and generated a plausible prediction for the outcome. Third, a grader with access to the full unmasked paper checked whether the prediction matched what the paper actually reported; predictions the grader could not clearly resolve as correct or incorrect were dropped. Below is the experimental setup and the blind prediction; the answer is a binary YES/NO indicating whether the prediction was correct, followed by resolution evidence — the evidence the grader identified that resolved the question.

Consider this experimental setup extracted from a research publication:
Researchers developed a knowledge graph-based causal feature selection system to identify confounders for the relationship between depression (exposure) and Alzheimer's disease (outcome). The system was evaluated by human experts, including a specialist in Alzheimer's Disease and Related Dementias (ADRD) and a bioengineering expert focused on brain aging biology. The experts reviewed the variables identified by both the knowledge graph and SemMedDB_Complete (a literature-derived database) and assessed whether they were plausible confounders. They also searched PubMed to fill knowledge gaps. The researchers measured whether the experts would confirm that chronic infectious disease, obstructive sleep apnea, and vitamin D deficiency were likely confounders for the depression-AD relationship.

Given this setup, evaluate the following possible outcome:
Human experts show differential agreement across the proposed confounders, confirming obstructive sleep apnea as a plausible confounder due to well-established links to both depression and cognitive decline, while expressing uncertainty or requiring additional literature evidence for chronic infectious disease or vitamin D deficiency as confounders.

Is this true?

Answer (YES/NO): NO